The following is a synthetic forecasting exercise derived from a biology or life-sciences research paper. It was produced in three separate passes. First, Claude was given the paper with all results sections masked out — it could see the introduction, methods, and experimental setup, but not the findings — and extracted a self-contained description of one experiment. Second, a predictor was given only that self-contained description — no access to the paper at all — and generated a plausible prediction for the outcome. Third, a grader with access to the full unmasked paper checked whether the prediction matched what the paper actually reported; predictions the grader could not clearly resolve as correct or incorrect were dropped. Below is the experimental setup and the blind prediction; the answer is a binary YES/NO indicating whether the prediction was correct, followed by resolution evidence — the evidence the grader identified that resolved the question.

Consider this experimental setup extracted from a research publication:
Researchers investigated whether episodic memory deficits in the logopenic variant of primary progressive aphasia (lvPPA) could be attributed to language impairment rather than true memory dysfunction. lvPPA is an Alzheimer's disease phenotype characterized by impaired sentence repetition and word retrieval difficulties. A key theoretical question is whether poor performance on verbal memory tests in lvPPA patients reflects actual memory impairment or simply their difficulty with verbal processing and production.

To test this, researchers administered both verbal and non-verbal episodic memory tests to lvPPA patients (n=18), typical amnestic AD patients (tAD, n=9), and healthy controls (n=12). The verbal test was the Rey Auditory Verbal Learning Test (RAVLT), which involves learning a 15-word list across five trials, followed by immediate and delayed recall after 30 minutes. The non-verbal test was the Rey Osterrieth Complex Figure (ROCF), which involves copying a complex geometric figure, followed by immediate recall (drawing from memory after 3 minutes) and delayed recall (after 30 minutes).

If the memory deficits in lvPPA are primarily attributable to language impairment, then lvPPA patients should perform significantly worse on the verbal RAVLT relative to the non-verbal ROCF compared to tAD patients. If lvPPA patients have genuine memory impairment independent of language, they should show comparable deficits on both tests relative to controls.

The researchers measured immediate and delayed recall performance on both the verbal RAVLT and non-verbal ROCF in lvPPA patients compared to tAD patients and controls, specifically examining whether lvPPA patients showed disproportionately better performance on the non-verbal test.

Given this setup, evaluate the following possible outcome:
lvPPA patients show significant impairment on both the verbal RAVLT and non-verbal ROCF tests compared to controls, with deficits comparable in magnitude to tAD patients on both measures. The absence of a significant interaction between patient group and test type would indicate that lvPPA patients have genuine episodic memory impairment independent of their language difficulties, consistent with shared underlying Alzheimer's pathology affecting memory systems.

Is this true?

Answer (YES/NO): YES